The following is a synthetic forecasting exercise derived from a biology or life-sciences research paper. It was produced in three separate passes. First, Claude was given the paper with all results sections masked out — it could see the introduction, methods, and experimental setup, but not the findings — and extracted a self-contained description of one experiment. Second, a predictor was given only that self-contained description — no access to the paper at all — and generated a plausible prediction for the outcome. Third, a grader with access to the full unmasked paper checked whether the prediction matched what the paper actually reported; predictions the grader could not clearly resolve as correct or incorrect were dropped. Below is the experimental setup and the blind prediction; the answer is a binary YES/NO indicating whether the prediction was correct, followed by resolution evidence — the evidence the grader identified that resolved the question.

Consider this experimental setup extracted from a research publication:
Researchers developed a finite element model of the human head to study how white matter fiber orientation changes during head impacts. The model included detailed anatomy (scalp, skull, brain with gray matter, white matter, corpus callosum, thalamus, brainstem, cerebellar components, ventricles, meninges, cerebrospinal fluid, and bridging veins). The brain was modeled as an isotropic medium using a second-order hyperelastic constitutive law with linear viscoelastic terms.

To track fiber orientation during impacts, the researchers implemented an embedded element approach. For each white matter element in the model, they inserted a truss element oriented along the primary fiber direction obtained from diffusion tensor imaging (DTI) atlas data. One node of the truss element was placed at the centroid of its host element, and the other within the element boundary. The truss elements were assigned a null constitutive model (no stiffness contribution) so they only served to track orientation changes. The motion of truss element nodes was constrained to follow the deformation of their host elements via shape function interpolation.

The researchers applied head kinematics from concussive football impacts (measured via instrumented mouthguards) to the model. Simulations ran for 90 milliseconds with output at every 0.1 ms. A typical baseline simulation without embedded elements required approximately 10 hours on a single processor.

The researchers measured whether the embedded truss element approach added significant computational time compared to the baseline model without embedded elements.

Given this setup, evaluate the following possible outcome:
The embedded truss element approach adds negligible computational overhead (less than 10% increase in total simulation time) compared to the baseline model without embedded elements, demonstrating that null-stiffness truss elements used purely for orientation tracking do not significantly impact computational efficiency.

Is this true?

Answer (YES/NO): NO